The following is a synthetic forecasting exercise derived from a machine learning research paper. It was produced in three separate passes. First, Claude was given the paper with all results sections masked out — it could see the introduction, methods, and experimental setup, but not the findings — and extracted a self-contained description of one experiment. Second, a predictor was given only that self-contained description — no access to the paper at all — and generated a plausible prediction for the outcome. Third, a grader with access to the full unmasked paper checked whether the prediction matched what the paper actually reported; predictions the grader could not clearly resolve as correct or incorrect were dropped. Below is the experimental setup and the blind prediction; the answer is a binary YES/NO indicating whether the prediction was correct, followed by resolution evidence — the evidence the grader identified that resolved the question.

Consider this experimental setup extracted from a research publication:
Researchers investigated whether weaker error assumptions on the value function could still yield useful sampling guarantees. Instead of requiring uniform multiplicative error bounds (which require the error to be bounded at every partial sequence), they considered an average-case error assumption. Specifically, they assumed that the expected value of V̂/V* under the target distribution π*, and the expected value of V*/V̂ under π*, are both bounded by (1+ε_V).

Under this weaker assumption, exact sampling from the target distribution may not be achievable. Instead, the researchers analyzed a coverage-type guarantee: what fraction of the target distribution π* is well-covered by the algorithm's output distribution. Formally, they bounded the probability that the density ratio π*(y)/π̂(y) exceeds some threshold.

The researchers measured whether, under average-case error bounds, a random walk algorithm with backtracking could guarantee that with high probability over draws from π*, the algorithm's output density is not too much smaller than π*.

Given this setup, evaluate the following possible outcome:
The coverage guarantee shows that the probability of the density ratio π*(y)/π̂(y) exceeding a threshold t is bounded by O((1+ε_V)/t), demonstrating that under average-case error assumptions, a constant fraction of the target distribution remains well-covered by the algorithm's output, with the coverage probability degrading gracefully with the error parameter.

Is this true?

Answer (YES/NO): NO